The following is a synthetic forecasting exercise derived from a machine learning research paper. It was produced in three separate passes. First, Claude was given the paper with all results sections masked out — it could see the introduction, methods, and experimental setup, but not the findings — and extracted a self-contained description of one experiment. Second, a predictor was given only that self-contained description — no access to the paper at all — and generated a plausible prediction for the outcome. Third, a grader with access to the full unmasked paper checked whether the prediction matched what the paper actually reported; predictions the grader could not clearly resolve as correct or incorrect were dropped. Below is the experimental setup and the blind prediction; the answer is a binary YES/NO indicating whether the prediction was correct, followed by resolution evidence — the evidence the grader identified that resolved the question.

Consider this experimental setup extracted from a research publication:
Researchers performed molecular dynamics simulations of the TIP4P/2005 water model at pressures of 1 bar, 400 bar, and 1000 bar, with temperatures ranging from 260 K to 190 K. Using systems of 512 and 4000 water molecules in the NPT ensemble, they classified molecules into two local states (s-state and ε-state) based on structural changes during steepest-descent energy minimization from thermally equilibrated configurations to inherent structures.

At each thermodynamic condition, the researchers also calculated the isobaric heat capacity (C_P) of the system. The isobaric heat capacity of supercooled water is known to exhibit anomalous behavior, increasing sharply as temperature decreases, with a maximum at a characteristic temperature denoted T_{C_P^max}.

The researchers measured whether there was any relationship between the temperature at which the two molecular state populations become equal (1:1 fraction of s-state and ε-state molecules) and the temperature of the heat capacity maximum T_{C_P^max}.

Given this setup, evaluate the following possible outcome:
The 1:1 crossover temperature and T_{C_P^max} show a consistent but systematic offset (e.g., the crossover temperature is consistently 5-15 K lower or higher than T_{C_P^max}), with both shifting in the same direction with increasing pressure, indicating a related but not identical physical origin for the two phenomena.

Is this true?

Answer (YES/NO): NO